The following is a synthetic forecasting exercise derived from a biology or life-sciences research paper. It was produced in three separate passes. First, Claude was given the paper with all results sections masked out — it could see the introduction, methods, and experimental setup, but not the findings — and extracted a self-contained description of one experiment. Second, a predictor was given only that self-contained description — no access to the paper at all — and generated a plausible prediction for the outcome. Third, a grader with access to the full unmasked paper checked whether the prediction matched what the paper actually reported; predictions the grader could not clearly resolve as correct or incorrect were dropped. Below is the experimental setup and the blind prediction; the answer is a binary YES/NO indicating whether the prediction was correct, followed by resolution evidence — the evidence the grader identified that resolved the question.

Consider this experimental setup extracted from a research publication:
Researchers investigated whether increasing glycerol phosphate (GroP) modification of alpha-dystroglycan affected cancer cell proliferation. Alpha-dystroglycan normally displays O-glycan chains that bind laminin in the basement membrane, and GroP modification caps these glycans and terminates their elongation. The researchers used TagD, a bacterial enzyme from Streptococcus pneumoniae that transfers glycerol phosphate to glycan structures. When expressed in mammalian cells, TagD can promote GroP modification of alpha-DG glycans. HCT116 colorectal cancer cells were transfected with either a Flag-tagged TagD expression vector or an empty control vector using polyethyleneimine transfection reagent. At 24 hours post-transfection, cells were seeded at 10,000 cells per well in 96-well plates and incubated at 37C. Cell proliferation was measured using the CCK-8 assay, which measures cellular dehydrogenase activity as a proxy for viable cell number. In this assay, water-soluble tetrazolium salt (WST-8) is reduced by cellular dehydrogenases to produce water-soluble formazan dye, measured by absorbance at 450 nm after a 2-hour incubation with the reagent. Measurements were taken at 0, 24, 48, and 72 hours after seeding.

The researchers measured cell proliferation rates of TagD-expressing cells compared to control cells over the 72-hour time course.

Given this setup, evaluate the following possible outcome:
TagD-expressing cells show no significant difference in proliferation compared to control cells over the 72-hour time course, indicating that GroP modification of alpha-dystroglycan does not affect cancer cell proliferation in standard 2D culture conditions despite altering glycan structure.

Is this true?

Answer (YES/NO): YES